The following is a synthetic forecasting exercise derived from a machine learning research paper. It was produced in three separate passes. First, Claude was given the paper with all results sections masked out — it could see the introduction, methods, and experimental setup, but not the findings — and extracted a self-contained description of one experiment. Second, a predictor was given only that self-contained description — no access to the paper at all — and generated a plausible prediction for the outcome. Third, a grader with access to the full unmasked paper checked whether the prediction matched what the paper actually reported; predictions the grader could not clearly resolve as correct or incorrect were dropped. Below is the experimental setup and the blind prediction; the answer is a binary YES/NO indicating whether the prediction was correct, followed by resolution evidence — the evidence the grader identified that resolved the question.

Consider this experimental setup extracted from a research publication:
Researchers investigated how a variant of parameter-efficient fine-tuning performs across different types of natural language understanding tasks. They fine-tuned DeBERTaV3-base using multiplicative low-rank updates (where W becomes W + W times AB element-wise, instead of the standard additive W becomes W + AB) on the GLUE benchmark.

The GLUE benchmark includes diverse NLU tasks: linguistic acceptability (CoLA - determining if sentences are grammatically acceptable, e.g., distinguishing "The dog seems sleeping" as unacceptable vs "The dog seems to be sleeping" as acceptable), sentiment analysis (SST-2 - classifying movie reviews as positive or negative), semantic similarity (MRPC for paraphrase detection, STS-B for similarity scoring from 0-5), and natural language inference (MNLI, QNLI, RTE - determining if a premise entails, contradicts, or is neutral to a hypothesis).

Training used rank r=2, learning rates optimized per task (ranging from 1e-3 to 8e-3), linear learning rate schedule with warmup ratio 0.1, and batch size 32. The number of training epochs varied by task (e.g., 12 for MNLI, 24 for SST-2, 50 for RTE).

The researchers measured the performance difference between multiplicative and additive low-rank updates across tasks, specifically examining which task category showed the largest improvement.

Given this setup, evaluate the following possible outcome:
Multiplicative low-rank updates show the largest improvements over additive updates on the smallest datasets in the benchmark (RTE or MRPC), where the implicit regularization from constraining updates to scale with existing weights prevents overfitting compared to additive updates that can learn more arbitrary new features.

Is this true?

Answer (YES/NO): NO